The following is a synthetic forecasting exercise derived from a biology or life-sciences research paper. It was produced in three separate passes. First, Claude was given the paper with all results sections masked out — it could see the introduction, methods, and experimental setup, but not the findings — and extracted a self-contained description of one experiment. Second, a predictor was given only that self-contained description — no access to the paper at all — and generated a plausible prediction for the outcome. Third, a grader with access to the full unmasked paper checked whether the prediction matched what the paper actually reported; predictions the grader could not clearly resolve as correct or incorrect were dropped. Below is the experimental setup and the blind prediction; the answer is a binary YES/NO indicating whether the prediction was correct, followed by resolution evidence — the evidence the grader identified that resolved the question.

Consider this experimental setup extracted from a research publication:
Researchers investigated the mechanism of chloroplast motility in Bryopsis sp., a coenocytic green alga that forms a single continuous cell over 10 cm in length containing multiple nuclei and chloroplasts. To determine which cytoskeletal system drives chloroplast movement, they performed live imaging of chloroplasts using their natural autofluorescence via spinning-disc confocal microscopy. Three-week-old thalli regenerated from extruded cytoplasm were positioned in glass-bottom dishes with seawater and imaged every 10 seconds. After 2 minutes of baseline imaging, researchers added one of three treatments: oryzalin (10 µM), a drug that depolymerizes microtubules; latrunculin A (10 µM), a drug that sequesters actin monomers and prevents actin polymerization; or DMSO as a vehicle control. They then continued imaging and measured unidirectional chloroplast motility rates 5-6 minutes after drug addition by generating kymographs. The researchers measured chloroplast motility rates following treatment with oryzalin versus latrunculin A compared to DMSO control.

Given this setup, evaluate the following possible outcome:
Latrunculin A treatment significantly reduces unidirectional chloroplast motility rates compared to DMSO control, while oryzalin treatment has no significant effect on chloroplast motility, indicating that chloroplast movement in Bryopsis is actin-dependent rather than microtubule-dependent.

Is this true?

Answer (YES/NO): NO